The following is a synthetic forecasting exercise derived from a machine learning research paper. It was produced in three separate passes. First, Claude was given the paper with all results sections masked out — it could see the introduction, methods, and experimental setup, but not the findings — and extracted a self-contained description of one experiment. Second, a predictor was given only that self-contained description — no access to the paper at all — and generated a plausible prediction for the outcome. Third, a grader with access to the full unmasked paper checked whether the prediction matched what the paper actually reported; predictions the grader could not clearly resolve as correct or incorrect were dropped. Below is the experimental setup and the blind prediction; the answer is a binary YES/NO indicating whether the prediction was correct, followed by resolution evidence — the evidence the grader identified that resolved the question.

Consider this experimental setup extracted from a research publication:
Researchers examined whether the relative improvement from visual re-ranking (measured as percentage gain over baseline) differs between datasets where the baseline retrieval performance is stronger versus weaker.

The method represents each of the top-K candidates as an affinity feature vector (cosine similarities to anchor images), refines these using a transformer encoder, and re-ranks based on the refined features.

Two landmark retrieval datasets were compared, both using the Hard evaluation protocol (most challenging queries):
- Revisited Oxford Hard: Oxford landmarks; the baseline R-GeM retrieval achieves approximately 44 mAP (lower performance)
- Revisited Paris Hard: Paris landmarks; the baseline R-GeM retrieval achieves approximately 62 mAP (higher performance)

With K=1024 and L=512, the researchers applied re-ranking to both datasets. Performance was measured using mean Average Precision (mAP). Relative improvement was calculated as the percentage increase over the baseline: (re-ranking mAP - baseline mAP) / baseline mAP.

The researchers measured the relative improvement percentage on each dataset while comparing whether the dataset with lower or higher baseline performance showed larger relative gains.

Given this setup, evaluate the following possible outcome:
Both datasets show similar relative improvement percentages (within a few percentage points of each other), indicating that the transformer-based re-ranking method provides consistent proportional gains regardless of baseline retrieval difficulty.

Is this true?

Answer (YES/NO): NO